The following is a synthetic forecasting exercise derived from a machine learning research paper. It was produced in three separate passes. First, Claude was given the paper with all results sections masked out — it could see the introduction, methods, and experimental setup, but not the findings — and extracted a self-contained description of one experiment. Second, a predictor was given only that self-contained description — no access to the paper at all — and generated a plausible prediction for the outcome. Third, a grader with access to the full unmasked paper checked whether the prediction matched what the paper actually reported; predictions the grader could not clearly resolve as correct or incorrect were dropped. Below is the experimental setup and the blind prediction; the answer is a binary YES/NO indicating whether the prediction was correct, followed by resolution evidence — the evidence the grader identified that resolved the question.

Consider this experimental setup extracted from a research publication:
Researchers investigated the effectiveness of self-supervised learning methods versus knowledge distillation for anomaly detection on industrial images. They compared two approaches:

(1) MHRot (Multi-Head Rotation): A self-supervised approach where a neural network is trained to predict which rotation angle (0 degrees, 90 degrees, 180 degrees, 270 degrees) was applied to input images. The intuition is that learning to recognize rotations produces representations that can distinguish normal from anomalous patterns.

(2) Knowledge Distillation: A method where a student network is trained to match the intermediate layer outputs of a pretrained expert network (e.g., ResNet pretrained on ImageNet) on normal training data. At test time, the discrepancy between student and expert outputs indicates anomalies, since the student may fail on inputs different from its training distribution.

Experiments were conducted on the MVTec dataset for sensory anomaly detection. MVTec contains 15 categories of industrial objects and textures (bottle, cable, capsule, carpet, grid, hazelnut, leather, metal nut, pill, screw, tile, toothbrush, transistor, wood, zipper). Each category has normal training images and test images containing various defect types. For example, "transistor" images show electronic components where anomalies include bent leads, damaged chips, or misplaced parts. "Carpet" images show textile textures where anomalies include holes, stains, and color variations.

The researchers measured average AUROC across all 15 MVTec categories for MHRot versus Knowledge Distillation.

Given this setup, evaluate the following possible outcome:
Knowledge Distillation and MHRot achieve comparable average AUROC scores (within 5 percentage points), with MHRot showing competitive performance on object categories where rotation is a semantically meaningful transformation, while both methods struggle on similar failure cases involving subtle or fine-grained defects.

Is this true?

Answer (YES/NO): NO